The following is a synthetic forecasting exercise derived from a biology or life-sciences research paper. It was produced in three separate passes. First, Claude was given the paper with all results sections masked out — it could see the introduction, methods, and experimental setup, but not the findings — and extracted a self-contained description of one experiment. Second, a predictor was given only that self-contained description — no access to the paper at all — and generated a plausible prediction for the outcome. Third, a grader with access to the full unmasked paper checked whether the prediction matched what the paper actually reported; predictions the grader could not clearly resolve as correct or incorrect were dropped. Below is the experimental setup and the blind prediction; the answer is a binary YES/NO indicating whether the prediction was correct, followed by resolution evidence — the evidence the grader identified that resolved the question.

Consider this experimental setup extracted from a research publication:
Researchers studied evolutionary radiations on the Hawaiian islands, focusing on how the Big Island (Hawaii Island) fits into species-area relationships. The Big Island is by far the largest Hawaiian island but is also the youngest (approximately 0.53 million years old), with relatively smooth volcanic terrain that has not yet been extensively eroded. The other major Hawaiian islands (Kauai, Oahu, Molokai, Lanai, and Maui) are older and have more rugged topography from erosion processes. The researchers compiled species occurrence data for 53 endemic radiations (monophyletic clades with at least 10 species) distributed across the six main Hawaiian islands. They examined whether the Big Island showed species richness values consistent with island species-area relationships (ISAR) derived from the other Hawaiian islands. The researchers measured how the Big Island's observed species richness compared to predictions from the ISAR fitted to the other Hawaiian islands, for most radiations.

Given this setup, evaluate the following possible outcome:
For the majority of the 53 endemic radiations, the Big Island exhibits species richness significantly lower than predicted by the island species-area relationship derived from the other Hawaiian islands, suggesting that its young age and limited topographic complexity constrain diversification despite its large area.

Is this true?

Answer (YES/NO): YES